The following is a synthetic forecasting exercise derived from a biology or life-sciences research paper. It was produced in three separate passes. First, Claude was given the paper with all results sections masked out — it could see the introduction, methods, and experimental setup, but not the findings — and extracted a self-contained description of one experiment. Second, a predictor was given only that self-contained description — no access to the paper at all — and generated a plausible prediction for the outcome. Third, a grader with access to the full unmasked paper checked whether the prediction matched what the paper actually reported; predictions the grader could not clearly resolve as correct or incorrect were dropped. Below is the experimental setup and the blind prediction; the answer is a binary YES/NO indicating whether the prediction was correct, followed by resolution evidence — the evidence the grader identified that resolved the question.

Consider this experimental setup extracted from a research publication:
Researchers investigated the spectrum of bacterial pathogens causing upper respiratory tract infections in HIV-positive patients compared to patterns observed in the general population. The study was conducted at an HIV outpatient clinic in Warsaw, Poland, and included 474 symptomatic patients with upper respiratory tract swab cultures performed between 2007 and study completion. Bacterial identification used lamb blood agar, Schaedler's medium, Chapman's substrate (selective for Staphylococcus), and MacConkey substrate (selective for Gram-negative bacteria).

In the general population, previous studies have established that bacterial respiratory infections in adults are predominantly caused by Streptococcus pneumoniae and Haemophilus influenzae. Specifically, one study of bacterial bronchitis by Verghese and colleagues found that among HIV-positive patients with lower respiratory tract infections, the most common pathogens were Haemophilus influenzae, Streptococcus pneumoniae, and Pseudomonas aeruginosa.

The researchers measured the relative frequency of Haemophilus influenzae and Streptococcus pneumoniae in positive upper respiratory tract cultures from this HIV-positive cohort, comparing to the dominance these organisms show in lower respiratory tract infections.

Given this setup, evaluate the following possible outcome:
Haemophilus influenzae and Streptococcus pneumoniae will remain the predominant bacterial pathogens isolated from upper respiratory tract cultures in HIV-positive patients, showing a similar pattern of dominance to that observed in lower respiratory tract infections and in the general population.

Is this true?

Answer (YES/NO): NO